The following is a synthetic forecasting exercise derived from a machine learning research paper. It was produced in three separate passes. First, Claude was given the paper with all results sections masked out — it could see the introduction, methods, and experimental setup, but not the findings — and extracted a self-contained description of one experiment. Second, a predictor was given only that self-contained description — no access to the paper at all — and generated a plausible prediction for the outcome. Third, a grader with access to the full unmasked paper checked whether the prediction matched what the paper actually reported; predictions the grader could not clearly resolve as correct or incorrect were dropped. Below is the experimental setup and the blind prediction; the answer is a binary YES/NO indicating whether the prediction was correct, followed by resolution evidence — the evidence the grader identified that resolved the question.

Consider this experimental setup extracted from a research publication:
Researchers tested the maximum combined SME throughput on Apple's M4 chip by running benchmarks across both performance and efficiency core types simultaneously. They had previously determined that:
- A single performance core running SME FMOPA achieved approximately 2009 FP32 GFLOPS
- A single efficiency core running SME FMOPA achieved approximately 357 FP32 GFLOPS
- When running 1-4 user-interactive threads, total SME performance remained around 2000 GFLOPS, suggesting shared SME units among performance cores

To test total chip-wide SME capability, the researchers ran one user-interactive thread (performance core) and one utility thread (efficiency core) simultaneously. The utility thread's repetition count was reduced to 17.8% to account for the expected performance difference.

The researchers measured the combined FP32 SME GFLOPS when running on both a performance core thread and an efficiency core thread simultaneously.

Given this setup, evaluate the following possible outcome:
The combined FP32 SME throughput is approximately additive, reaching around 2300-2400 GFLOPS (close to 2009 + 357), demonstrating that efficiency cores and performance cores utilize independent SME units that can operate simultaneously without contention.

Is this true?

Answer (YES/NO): YES